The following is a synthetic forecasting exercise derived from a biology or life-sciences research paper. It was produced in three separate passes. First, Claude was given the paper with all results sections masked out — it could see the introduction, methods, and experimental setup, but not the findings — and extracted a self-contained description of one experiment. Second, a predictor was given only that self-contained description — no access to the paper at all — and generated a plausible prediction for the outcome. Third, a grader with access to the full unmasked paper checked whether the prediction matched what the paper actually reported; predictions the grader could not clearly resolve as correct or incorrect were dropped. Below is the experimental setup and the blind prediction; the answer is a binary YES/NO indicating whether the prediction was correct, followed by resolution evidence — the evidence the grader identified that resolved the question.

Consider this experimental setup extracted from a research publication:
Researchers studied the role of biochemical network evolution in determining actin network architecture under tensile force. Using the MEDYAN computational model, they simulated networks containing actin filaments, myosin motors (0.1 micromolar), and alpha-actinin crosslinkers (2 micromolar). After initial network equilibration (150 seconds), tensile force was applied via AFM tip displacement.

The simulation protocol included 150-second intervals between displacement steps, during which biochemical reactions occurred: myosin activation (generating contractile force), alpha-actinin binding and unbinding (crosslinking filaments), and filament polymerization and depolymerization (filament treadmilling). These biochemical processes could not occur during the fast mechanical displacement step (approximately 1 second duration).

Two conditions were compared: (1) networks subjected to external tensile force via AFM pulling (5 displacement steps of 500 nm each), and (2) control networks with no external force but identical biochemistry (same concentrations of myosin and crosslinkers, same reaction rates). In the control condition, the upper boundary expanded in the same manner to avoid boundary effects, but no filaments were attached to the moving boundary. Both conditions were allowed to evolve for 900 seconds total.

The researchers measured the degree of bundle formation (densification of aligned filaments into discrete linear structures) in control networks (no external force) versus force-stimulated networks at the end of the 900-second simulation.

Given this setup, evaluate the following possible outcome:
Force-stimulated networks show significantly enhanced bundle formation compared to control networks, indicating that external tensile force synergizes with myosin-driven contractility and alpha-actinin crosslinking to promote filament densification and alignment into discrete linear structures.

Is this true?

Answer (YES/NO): YES